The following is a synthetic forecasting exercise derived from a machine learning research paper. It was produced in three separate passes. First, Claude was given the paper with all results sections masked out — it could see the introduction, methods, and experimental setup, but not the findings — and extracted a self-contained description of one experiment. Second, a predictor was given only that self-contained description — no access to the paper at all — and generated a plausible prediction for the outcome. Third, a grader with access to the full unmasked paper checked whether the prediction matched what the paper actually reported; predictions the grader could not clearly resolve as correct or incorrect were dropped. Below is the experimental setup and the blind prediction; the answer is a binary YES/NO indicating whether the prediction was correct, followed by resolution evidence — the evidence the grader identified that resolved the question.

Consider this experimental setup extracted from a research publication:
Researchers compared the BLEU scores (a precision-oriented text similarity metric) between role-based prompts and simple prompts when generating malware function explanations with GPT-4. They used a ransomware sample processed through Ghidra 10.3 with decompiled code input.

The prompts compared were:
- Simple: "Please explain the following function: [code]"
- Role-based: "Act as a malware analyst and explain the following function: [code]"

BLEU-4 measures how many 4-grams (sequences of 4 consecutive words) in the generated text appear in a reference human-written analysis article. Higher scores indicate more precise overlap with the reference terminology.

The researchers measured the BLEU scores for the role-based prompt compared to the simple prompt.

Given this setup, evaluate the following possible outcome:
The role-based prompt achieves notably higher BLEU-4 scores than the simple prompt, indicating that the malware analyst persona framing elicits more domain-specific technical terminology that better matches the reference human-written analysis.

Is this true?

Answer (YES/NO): YES